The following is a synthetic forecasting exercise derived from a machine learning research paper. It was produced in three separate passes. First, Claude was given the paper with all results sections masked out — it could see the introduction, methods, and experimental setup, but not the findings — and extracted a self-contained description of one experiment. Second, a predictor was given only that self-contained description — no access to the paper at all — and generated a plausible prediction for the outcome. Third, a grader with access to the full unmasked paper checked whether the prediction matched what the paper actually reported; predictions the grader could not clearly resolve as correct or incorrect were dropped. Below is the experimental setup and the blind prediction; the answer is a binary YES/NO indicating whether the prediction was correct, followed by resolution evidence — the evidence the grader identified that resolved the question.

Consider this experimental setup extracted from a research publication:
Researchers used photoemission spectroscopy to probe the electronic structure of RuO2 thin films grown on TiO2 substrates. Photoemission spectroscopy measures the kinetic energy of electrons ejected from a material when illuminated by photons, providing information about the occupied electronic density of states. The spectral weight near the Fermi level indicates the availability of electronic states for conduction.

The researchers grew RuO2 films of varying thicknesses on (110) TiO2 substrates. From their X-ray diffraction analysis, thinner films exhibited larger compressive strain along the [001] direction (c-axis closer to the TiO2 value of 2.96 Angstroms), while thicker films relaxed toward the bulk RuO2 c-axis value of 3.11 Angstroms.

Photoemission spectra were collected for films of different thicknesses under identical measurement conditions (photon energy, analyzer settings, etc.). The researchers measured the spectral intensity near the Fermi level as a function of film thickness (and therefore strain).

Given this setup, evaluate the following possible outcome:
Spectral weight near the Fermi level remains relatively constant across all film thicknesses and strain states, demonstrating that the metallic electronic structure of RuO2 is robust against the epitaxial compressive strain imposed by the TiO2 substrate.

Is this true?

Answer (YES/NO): NO